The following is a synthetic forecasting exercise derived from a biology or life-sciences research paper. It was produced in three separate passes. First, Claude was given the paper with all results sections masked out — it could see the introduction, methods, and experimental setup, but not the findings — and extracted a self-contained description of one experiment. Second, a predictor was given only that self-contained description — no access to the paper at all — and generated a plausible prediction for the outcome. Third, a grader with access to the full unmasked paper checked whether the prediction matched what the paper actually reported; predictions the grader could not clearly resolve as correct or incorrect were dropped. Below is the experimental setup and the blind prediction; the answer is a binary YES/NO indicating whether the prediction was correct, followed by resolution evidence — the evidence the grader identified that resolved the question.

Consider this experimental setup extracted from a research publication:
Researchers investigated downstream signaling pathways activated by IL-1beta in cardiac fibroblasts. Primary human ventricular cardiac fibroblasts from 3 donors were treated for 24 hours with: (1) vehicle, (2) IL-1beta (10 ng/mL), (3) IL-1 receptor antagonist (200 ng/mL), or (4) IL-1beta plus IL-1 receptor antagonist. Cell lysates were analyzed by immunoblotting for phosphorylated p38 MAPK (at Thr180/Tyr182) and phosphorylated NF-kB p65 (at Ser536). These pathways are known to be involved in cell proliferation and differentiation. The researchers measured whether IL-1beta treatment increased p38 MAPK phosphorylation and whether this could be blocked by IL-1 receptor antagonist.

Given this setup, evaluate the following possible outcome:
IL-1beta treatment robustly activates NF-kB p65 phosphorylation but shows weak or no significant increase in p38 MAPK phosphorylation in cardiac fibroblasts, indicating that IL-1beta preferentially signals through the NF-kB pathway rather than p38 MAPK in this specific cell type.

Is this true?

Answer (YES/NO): NO